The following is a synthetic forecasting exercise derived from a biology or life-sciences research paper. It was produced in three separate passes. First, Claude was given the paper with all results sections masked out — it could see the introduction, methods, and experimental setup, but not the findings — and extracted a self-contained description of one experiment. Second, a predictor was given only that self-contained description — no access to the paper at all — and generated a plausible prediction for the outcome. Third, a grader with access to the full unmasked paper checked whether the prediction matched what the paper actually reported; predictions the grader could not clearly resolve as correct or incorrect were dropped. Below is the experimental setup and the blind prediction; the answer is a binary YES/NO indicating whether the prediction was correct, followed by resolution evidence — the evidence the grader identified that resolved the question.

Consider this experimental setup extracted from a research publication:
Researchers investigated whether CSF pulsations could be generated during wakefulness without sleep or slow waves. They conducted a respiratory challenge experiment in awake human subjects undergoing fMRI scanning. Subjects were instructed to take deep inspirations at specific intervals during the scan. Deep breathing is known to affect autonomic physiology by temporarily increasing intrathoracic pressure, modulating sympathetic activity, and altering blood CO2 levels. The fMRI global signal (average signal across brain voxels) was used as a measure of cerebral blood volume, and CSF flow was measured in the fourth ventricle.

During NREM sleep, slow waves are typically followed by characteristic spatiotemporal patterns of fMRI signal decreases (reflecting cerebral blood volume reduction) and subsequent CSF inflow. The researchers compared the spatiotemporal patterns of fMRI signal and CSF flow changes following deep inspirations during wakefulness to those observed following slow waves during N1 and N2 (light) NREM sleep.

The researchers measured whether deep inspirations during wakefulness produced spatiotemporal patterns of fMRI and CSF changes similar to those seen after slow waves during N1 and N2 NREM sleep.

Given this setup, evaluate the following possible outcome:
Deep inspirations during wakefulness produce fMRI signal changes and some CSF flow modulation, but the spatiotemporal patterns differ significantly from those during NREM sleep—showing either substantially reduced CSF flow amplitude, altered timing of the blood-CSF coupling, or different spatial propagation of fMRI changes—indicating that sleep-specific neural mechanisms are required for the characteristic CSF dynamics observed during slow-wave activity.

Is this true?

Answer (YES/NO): NO